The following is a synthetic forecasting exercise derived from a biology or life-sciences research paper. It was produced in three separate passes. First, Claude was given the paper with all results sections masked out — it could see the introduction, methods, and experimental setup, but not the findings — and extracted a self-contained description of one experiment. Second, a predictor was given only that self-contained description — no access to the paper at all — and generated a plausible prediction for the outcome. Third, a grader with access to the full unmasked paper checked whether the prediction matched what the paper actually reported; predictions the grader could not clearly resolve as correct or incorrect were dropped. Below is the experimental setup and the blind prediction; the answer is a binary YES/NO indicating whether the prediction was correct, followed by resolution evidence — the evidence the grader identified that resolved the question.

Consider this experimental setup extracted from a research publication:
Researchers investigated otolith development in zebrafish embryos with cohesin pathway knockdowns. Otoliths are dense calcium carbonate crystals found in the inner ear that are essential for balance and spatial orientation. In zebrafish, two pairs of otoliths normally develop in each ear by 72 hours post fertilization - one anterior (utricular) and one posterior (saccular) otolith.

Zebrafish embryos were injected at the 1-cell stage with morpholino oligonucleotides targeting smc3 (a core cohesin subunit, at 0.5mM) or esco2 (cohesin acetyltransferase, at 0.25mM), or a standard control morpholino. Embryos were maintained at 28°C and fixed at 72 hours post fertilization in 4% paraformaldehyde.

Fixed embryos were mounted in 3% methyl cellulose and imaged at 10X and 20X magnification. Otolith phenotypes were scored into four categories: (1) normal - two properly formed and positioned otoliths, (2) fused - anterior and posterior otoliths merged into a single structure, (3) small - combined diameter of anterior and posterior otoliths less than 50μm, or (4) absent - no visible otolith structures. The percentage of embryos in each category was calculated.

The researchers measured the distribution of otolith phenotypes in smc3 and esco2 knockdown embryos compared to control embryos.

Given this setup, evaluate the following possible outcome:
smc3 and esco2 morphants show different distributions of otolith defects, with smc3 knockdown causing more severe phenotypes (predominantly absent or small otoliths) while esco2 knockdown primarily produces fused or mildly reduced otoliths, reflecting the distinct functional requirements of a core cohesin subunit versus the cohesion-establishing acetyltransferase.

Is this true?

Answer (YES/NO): YES